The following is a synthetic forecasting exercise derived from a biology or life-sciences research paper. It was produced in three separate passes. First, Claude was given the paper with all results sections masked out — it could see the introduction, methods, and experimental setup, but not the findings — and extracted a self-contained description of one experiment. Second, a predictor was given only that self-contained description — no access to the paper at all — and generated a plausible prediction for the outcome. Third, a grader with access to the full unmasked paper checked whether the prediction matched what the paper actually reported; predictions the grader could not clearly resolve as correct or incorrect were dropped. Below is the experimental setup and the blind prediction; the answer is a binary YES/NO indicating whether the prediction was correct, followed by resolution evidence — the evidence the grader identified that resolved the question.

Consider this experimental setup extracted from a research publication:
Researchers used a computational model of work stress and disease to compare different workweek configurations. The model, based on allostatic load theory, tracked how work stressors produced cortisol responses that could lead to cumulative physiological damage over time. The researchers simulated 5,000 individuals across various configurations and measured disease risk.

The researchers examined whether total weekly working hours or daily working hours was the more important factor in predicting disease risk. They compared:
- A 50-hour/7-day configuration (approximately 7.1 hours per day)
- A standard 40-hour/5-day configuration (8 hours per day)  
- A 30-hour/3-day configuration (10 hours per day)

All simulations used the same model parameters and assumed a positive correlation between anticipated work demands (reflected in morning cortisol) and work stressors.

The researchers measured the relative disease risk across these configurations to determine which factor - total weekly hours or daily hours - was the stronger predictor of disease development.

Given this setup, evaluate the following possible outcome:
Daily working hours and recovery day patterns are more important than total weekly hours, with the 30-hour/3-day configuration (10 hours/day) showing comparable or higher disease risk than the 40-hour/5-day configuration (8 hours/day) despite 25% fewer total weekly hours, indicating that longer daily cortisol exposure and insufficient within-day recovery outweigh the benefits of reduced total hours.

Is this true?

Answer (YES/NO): YES